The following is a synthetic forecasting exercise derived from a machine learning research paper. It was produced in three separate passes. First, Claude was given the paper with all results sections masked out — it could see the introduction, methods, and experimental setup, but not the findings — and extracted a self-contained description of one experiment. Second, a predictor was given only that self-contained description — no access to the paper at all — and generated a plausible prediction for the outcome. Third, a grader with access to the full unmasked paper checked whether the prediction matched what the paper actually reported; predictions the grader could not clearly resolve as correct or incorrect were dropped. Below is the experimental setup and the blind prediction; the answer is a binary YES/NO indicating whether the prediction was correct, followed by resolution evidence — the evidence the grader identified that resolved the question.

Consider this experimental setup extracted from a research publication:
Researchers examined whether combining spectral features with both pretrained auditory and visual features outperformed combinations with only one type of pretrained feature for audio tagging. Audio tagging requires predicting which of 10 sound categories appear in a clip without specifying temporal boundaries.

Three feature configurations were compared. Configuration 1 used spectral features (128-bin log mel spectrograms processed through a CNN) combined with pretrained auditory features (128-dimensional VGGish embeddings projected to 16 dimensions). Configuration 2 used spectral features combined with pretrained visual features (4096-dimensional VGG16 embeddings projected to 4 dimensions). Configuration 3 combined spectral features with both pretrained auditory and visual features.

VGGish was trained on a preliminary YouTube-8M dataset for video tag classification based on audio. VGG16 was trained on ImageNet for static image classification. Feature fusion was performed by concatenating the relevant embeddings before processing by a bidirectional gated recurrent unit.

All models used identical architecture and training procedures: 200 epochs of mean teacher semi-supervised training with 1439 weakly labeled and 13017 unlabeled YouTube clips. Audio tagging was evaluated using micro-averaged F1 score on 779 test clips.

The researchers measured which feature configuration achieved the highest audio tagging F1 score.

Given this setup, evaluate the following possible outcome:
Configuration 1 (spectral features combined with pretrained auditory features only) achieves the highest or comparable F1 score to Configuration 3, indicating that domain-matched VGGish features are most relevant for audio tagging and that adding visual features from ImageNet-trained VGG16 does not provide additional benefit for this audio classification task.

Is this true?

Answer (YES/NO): NO